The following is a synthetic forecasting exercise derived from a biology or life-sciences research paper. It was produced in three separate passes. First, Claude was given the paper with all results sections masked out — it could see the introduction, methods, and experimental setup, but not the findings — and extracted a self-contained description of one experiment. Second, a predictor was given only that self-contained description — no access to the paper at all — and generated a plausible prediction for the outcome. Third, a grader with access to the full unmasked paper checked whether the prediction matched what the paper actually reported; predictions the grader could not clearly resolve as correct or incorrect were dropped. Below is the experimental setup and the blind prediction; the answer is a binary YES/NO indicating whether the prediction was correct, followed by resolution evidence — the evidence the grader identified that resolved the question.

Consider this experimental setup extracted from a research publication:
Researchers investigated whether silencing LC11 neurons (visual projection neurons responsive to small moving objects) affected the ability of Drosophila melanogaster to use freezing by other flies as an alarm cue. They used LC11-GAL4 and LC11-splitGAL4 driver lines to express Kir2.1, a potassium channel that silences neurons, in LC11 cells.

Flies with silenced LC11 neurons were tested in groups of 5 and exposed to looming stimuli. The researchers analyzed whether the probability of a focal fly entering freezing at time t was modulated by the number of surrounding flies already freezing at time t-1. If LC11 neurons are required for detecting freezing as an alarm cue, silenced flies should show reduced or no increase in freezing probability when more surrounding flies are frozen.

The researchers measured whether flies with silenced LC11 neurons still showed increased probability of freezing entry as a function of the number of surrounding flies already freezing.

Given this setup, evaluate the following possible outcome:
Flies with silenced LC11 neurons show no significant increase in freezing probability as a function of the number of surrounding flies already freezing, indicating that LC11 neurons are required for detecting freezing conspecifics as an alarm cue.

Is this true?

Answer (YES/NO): NO